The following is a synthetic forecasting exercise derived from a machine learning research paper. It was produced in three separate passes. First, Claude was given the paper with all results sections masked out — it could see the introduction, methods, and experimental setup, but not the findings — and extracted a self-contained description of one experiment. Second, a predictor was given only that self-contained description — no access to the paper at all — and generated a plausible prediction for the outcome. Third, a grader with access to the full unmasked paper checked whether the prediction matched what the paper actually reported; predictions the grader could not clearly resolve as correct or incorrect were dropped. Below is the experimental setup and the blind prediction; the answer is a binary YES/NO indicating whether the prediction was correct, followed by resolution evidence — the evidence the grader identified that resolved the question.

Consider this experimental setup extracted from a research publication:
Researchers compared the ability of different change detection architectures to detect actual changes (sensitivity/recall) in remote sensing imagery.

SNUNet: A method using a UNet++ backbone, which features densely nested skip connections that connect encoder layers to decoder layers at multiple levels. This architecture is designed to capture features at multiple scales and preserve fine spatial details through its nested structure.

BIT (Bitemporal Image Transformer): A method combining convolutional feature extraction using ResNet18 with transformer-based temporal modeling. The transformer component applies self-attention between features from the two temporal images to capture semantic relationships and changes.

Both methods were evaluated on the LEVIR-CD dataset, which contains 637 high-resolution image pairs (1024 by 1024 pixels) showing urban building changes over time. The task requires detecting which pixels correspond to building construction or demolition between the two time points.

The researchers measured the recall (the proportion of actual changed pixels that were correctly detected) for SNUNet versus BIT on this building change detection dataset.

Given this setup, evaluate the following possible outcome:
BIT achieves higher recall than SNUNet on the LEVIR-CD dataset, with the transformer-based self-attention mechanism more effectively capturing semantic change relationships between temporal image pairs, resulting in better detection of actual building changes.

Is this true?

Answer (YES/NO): YES